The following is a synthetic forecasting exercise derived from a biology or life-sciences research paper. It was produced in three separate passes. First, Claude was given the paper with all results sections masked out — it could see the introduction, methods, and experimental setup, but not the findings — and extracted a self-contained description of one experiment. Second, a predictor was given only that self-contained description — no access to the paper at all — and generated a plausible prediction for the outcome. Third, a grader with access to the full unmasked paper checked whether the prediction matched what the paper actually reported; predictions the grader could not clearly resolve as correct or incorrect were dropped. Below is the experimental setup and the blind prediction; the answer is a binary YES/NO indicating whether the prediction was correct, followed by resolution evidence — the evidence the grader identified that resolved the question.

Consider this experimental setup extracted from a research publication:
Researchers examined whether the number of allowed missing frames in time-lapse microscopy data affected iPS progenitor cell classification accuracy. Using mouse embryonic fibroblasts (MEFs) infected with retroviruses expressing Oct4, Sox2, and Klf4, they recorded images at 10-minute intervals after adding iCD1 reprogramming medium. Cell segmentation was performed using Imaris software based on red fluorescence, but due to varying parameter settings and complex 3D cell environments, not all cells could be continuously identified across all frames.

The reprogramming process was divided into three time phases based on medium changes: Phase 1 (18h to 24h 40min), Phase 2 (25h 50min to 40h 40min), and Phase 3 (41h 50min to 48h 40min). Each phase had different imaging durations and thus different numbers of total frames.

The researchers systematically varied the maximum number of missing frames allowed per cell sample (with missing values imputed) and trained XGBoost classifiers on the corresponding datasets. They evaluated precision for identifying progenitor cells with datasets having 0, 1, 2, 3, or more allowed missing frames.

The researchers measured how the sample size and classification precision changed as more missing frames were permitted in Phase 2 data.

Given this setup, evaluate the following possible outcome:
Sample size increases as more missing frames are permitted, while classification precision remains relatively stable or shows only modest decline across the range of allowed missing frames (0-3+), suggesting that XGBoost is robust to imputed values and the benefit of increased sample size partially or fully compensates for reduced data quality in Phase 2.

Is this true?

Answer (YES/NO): NO